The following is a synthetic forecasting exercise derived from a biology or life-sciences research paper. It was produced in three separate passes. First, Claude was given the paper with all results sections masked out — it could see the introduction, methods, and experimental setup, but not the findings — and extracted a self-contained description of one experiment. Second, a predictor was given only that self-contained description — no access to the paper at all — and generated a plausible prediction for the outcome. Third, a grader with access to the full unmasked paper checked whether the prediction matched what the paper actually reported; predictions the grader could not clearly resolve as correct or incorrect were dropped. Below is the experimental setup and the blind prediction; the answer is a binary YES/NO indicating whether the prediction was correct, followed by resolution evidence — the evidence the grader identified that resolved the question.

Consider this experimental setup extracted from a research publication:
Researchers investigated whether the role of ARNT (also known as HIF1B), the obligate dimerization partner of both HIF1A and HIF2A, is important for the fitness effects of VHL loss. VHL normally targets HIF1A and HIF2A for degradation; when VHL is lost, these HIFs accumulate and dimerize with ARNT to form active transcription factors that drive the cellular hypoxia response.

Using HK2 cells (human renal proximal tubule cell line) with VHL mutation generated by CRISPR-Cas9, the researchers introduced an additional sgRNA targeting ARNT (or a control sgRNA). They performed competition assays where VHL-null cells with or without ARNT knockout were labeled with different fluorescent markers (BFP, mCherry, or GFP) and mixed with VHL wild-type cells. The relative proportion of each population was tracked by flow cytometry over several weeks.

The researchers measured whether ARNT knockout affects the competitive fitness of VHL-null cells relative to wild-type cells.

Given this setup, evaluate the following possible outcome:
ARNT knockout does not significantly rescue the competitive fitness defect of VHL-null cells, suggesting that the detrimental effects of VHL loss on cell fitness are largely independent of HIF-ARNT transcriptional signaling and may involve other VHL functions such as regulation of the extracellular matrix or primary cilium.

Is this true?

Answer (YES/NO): NO